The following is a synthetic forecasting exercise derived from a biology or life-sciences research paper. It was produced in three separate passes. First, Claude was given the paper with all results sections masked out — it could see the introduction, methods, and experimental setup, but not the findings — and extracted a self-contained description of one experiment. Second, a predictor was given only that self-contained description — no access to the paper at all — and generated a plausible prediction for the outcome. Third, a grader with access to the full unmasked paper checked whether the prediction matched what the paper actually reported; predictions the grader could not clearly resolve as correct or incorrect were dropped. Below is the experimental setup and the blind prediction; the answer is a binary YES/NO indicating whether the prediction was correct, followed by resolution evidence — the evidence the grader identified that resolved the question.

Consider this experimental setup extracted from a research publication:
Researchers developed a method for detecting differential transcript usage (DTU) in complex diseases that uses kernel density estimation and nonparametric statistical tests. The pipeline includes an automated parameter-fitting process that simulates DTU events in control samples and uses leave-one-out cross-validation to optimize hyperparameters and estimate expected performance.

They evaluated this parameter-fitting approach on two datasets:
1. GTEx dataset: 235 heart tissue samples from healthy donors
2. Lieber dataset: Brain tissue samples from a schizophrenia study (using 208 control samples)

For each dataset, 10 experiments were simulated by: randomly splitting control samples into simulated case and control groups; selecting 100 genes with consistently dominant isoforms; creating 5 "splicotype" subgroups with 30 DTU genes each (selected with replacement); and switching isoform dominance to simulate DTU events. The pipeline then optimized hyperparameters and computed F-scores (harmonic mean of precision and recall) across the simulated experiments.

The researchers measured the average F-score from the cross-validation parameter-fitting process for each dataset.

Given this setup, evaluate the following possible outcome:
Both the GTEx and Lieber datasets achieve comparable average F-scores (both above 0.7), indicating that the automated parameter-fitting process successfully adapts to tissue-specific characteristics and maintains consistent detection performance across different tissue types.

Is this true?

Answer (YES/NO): YES